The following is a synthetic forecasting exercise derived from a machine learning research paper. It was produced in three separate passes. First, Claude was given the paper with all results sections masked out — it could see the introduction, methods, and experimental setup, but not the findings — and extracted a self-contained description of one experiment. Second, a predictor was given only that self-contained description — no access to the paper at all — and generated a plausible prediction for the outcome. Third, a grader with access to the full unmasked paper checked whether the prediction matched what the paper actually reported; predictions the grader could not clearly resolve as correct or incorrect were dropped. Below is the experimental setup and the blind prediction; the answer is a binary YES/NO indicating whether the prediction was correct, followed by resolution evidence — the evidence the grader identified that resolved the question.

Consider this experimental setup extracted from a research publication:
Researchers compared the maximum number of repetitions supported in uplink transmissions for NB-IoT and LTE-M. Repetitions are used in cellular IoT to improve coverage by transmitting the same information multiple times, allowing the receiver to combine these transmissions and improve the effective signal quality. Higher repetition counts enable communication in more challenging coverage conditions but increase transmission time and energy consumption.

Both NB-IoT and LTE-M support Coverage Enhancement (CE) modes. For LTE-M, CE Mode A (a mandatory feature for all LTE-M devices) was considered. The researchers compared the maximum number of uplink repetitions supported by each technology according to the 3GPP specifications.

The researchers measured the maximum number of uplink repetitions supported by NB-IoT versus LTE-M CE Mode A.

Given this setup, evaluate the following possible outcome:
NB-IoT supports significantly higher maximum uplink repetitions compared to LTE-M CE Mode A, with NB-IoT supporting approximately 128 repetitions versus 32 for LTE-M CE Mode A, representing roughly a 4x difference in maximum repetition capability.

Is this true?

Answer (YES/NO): YES